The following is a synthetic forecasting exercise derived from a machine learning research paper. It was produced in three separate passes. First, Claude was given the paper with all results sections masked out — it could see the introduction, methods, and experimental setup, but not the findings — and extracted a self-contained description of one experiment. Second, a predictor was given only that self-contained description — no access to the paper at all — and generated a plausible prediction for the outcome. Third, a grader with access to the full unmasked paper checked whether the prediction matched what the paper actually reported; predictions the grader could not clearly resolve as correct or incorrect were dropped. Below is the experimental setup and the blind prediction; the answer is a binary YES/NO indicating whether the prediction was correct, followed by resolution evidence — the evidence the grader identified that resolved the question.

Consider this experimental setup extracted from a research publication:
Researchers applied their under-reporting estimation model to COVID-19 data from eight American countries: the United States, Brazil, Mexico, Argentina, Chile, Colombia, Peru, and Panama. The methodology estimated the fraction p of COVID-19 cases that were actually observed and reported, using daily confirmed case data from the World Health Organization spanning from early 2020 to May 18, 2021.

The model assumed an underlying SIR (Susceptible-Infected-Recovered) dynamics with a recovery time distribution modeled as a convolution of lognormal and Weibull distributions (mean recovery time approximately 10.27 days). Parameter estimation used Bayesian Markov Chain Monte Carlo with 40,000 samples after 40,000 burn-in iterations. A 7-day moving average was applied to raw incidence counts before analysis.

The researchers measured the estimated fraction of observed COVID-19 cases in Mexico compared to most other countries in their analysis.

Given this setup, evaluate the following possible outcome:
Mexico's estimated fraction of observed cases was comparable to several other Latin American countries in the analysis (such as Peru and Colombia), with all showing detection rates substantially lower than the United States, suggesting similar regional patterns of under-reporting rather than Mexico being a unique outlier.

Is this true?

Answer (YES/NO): NO